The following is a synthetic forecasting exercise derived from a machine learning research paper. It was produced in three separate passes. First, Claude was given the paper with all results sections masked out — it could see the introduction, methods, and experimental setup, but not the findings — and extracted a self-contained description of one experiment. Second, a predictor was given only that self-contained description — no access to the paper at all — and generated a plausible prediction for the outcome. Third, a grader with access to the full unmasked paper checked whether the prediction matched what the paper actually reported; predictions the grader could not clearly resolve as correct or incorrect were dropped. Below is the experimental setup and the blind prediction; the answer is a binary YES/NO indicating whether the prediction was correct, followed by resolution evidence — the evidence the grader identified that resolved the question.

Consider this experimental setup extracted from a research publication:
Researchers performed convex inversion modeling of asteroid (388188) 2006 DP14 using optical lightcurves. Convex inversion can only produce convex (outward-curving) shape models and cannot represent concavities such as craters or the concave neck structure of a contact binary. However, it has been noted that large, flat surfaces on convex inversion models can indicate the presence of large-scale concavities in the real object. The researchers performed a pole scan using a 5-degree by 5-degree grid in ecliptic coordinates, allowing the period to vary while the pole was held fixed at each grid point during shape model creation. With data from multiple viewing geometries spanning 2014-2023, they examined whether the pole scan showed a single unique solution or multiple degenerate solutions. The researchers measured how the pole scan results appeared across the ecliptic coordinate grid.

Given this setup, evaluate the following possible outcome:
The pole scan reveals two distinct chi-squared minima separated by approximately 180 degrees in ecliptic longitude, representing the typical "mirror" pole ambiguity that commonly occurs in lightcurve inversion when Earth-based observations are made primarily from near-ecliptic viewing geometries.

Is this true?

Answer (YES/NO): NO